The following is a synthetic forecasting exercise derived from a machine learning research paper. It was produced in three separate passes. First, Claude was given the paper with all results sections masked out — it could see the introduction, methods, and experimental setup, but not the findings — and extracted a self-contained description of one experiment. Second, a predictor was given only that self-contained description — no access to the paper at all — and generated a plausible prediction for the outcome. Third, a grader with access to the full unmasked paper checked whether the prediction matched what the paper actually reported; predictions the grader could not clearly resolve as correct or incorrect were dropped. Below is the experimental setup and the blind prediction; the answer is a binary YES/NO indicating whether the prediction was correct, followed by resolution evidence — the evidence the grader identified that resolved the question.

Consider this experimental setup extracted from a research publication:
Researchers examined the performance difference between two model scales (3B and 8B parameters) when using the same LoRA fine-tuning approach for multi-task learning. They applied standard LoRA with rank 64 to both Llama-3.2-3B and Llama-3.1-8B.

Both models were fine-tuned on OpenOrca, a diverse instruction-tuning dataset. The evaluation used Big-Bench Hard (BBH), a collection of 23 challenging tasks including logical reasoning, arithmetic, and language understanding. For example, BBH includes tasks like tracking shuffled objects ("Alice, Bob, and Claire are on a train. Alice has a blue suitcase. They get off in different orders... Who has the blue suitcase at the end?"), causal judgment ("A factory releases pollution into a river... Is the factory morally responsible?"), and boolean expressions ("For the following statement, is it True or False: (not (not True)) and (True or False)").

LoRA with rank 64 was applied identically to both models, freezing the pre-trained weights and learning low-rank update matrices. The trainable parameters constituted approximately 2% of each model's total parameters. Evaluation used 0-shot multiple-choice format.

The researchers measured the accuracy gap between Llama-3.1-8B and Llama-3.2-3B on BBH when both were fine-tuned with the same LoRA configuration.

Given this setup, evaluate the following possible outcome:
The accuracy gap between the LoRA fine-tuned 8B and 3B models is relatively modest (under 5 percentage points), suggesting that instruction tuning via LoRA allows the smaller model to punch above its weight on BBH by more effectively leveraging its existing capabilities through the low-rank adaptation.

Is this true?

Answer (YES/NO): NO